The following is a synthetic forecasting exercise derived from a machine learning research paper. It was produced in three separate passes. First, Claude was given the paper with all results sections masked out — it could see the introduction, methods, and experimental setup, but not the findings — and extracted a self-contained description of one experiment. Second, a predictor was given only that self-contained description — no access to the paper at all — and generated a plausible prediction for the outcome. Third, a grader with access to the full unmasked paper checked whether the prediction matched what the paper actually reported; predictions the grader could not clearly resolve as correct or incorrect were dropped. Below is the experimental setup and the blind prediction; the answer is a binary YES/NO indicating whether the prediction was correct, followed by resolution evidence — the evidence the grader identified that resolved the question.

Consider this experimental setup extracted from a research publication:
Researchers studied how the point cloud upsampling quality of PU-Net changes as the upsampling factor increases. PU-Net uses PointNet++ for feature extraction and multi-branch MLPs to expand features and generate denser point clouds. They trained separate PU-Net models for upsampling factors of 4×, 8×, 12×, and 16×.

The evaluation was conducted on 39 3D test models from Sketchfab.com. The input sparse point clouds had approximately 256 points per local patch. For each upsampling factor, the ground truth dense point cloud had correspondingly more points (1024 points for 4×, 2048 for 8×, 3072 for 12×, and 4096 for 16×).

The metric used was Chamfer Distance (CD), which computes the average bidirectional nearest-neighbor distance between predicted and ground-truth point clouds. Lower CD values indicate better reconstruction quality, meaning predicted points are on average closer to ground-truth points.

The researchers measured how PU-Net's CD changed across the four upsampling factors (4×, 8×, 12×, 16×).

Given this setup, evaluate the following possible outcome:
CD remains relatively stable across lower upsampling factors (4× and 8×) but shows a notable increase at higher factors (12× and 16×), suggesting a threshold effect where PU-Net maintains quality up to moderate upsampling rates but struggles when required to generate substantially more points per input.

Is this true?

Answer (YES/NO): NO